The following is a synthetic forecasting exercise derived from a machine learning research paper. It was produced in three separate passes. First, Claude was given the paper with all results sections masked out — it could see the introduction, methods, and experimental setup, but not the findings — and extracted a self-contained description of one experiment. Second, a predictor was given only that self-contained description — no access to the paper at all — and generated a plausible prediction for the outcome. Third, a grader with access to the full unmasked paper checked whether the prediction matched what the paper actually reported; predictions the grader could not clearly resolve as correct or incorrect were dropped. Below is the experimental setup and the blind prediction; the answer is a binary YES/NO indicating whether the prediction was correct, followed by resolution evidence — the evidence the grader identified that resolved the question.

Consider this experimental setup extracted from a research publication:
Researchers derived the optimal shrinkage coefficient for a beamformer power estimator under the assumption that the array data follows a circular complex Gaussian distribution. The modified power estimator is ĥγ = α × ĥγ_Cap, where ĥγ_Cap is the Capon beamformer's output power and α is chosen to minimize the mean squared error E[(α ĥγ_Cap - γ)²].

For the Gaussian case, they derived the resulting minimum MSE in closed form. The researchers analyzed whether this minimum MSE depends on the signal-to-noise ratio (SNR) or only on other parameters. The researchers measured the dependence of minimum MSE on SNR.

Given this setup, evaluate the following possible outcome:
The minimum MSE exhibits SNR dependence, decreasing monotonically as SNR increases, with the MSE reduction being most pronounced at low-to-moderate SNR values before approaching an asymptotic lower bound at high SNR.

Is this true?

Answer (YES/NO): NO